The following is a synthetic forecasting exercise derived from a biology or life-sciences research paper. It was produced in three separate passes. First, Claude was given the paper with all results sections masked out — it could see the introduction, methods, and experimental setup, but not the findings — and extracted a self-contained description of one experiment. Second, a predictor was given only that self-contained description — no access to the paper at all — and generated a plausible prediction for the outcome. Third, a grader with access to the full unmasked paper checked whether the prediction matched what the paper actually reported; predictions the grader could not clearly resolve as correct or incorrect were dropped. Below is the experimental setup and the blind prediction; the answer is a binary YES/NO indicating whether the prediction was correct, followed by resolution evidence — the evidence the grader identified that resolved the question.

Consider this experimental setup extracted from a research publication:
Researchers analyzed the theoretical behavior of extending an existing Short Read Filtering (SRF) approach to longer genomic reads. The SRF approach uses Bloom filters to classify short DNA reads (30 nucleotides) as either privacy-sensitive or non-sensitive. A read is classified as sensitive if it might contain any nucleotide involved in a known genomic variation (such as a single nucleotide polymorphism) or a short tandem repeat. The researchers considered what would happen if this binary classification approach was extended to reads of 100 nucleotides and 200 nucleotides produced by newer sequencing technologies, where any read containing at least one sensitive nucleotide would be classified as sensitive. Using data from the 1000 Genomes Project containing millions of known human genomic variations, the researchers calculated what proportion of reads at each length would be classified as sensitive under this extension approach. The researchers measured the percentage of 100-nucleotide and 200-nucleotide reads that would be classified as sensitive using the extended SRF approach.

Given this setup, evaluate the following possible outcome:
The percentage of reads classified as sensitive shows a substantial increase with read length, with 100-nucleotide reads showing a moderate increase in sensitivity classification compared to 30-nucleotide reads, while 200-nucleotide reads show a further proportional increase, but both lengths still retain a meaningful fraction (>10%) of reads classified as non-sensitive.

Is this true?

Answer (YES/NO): NO